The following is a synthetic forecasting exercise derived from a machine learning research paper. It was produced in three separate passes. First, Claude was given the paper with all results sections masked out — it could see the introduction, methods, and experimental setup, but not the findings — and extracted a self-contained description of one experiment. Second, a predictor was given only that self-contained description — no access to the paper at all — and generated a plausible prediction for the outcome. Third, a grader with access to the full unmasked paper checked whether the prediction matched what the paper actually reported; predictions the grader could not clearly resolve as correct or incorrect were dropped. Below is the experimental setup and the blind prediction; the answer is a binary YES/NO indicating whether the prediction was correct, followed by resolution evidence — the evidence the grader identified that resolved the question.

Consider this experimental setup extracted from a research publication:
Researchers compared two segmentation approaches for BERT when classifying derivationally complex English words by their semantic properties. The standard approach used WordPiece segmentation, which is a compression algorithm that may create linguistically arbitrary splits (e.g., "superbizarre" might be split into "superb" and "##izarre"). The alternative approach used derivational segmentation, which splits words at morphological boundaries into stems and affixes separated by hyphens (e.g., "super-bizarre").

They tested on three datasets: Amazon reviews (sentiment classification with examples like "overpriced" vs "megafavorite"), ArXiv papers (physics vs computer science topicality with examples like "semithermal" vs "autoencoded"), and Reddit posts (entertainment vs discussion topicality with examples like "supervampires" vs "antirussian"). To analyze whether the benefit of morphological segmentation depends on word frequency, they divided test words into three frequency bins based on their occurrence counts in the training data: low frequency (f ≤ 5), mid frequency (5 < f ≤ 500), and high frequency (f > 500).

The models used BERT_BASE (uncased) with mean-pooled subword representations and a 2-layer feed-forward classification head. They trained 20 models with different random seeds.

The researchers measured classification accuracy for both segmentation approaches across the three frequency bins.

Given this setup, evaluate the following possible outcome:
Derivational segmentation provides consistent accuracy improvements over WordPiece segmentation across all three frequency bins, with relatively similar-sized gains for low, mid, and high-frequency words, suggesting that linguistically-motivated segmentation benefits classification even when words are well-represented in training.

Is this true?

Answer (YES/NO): NO